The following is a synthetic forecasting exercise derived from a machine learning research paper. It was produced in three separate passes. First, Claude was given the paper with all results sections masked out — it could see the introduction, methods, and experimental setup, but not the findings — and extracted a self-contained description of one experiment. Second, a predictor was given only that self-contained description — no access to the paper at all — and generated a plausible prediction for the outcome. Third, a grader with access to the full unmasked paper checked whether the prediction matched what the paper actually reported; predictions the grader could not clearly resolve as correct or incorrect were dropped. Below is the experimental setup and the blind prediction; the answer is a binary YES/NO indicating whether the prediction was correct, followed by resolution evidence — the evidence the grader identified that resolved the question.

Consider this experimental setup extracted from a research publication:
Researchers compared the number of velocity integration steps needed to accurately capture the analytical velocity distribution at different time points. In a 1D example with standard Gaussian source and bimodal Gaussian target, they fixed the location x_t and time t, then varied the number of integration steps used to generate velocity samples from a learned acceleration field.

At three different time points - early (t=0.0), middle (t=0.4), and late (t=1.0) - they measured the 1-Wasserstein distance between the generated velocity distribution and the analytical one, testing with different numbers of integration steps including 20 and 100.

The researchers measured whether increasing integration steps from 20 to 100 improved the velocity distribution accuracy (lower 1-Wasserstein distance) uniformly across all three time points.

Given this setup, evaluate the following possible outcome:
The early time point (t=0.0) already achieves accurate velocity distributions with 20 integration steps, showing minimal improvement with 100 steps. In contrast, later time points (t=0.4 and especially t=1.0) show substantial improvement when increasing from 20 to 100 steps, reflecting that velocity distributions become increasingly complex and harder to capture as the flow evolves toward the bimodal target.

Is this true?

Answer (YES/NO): NO